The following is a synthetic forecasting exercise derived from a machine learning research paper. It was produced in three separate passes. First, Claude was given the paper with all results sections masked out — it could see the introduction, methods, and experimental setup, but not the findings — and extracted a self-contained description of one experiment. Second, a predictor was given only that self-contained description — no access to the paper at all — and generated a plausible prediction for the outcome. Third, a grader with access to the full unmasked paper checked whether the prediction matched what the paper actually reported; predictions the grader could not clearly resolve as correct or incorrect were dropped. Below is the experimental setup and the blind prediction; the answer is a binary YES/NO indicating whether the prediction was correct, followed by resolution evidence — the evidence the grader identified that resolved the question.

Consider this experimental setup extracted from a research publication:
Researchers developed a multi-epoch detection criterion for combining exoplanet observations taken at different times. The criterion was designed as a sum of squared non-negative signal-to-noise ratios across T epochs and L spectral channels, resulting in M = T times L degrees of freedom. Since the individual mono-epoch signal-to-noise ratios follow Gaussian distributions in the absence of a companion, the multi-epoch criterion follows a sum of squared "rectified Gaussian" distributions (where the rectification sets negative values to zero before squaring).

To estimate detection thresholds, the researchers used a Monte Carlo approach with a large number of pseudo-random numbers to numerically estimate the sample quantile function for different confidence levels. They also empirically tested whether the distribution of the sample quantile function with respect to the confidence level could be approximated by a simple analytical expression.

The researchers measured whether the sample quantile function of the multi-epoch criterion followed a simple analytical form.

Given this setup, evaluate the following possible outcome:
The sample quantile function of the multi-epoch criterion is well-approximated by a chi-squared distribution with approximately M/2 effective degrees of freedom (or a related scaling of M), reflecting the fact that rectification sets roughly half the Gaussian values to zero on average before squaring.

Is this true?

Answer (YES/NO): NO